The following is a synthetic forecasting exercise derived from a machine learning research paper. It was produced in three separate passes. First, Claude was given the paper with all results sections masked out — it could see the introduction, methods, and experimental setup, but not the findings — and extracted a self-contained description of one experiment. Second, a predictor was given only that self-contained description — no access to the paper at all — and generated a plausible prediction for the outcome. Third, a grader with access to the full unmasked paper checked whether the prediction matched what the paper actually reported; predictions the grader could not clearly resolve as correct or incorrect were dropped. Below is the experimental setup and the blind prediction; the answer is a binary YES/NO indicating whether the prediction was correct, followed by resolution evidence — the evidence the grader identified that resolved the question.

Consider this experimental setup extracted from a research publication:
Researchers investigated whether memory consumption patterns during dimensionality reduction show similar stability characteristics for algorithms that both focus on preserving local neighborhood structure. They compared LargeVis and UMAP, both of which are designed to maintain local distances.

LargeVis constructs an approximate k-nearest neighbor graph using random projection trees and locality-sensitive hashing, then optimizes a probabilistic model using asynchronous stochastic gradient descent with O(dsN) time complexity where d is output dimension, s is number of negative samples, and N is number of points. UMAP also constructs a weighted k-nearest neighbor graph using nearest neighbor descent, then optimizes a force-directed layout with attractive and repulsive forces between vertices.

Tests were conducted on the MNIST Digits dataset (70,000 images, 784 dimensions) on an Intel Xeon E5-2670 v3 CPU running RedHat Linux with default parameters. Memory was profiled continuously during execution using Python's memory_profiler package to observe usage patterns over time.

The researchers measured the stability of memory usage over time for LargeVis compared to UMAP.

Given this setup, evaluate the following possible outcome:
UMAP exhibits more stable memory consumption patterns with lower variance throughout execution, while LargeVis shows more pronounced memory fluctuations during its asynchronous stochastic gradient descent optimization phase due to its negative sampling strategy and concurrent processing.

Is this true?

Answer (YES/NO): NO